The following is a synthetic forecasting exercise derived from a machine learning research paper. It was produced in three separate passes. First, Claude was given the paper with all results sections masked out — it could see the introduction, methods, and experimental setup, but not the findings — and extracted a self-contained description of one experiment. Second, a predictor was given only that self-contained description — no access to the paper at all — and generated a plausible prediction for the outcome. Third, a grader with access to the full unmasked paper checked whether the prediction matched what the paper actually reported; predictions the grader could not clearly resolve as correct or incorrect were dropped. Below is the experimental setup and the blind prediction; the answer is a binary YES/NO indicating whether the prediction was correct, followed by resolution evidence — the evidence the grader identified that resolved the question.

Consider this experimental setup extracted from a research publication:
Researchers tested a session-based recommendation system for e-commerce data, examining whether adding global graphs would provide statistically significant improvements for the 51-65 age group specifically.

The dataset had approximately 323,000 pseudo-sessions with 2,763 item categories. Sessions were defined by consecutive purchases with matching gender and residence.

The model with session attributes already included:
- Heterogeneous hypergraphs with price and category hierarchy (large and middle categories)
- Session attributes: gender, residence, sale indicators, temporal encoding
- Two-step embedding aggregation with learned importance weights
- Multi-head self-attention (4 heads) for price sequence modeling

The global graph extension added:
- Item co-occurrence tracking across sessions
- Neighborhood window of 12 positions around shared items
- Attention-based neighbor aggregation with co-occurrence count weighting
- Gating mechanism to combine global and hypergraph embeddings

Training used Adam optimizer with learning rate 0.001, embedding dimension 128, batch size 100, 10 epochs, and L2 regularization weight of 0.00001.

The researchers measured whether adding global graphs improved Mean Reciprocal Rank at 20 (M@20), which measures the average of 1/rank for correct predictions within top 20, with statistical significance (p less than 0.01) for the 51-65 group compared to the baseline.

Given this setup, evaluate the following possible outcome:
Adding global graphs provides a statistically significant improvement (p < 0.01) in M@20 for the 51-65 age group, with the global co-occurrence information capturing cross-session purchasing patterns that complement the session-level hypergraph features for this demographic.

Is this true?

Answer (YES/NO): YES